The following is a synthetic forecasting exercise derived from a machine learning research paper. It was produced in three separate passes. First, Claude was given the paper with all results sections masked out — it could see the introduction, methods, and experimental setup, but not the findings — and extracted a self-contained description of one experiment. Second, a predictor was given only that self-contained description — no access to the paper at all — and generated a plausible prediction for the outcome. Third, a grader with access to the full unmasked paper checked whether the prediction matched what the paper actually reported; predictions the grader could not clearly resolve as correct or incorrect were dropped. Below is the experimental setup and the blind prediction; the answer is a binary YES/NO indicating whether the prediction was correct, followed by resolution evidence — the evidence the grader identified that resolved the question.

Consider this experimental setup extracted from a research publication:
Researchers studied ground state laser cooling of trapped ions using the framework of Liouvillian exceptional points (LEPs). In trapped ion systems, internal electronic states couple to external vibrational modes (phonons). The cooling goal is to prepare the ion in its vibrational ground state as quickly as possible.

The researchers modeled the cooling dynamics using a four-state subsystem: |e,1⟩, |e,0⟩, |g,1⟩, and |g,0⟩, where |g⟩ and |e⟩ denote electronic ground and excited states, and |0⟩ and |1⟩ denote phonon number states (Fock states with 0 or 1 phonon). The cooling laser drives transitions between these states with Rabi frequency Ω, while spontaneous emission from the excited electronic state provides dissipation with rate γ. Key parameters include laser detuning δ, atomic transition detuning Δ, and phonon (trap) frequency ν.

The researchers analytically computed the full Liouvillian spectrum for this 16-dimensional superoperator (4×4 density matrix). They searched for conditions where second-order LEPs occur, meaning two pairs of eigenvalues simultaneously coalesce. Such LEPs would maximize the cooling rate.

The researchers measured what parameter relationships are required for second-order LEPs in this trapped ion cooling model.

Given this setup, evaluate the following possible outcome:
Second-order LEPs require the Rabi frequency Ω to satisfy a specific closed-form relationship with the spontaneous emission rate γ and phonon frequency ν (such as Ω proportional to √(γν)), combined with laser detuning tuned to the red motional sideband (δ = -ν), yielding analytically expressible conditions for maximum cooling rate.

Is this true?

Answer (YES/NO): NO